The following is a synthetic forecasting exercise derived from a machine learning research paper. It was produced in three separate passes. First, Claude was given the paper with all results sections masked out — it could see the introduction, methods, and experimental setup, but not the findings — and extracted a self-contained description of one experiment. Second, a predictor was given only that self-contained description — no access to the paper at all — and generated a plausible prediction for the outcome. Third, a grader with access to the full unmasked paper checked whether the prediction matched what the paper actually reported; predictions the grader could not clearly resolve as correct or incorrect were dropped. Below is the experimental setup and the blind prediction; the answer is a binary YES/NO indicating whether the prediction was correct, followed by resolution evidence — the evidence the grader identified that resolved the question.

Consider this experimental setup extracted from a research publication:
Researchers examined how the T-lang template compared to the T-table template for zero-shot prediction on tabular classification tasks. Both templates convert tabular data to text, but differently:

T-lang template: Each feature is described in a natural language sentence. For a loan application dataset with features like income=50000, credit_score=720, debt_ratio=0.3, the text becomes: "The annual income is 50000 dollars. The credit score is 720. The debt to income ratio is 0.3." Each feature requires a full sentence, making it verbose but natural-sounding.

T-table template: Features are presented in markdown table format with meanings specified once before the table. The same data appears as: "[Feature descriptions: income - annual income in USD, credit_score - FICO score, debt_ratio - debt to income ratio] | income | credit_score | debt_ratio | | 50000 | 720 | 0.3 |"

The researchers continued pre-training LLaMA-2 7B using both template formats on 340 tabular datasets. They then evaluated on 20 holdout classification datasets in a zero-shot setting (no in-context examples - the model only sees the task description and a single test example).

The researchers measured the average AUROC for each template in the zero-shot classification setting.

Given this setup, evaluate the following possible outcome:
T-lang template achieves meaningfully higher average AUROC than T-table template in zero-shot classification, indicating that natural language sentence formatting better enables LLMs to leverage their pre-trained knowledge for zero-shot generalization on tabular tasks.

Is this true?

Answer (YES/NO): YES